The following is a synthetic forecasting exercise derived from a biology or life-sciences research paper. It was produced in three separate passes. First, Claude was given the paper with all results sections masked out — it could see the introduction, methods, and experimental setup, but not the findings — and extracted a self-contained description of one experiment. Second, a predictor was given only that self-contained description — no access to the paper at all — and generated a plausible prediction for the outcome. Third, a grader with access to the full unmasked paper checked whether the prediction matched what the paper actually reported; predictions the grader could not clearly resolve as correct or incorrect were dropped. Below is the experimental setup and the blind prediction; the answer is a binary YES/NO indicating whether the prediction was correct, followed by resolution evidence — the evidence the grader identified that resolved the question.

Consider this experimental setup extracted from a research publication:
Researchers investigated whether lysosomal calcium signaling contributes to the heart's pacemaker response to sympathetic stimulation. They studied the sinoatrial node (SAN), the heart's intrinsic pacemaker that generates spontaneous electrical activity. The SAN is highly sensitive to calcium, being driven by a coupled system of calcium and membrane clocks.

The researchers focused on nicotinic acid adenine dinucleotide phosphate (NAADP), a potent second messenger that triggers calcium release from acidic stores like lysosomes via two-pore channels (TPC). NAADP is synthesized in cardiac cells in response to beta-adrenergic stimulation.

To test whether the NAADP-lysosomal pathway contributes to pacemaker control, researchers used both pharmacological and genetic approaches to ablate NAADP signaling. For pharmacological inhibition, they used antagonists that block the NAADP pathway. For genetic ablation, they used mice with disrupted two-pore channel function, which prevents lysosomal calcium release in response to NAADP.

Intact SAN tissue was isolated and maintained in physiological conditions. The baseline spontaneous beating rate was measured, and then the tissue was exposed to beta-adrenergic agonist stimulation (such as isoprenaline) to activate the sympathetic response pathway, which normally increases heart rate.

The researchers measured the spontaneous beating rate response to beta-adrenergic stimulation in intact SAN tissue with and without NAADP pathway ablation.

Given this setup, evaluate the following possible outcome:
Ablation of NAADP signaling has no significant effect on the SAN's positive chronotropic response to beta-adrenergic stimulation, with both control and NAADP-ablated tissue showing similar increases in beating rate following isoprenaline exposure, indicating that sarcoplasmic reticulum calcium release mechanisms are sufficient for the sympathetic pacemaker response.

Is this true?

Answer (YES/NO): NO